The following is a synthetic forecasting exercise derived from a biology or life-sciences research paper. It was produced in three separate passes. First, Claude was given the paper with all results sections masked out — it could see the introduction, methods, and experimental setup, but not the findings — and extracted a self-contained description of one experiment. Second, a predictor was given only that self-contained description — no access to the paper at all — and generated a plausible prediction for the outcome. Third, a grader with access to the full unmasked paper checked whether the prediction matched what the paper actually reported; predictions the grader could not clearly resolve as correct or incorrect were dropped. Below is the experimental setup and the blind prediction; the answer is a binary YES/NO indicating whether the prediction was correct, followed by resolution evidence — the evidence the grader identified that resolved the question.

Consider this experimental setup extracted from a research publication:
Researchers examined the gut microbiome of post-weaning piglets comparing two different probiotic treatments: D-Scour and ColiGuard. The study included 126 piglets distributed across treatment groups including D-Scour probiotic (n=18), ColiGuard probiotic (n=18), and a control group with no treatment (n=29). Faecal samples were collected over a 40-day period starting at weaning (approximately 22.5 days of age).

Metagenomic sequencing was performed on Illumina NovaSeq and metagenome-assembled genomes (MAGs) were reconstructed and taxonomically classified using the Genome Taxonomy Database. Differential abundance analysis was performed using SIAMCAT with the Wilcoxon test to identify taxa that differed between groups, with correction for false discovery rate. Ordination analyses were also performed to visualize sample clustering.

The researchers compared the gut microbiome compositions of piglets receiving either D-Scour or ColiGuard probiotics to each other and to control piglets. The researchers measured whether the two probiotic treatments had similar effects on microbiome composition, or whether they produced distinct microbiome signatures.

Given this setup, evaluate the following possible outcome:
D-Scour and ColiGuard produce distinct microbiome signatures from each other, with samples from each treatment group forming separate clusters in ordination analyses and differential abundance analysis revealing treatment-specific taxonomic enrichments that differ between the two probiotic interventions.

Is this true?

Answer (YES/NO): NO